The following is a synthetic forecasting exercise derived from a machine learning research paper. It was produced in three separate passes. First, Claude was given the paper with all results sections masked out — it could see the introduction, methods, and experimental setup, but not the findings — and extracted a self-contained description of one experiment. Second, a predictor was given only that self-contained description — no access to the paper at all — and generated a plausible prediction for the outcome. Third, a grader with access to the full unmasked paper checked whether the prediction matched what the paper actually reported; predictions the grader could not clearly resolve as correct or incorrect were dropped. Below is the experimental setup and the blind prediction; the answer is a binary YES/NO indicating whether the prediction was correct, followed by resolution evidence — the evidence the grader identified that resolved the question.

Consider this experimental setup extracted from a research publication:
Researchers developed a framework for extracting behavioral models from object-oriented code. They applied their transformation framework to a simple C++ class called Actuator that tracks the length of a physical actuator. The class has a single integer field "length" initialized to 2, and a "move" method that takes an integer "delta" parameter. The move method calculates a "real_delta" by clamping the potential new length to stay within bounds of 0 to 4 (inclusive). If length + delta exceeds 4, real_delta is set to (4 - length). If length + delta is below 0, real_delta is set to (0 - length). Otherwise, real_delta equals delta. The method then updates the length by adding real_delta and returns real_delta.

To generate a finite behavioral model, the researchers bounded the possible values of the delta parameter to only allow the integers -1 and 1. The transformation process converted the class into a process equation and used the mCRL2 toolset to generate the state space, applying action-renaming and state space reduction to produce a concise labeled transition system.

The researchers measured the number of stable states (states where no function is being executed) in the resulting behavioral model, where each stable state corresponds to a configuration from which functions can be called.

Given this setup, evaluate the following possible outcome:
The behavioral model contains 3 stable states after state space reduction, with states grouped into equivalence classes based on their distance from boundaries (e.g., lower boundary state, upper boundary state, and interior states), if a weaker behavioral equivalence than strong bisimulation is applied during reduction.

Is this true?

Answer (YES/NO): NO